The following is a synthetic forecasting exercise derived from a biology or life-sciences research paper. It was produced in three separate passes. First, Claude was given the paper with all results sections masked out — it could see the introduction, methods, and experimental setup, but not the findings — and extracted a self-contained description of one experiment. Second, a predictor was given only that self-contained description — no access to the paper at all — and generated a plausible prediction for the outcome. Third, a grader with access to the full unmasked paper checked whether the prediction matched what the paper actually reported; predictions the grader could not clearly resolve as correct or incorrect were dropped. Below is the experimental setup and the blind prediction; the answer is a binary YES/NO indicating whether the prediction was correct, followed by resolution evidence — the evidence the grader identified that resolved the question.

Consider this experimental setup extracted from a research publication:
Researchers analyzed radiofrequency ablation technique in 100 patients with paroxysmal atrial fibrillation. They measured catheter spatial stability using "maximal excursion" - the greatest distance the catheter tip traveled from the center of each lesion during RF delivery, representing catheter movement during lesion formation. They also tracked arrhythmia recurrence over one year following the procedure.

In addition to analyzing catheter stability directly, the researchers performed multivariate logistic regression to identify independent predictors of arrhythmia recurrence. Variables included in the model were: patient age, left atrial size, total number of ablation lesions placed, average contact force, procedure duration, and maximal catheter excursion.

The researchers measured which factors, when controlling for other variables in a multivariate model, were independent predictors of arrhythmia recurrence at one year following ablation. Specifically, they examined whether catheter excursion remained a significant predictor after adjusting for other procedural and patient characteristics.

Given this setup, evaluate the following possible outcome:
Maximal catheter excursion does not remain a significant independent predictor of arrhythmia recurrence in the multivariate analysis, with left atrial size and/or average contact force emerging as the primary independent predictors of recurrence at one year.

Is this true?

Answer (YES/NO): NO